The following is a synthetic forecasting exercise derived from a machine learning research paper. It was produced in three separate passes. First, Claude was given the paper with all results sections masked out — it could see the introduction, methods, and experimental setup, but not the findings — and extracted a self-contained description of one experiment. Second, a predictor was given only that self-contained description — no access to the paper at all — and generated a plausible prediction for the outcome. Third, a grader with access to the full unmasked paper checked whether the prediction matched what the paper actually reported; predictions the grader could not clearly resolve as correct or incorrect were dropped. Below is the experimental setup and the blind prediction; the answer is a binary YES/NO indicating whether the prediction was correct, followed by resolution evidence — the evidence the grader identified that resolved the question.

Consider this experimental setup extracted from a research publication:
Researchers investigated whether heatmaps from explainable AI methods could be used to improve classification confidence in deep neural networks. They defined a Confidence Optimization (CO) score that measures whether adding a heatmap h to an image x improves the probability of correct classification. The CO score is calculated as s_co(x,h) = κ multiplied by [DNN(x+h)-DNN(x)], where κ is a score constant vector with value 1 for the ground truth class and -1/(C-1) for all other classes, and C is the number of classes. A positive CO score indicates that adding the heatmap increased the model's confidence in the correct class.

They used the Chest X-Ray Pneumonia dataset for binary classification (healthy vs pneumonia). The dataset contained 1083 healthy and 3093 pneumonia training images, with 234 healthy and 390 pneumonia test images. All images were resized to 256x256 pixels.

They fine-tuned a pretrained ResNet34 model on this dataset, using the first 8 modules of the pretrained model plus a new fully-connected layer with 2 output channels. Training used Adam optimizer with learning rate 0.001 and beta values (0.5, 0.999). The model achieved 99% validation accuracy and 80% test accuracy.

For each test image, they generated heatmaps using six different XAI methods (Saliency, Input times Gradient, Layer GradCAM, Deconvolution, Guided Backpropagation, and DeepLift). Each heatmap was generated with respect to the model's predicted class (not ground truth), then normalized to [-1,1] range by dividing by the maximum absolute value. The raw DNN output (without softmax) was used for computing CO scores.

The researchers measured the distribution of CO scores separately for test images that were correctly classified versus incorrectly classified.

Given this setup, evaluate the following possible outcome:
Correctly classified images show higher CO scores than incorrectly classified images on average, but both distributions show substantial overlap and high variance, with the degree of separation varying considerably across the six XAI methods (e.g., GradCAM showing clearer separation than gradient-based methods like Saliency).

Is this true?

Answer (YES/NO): NO